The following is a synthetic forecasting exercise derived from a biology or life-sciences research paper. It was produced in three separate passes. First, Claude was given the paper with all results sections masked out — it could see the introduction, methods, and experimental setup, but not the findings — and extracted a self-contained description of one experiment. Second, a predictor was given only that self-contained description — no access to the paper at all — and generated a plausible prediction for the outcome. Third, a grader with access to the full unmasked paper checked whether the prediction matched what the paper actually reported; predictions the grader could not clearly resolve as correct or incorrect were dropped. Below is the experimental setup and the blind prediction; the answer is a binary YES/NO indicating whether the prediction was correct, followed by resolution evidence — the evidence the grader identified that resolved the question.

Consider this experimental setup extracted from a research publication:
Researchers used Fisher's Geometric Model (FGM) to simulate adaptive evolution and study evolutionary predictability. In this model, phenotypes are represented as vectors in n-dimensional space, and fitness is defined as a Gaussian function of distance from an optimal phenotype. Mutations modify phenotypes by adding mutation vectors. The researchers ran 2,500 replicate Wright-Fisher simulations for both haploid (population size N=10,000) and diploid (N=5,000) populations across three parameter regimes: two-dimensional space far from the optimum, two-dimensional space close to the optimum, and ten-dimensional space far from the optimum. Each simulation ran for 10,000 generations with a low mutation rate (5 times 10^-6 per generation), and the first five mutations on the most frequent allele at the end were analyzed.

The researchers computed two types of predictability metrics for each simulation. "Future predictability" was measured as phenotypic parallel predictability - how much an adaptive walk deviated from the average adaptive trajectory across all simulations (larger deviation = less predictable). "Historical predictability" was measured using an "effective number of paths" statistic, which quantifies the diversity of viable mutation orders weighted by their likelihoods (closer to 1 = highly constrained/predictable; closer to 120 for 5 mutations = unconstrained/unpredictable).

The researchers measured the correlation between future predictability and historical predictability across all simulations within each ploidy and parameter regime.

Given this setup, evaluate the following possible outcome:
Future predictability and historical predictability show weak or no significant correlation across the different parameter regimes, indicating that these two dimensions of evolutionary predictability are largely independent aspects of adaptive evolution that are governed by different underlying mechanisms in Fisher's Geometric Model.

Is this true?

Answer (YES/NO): NO